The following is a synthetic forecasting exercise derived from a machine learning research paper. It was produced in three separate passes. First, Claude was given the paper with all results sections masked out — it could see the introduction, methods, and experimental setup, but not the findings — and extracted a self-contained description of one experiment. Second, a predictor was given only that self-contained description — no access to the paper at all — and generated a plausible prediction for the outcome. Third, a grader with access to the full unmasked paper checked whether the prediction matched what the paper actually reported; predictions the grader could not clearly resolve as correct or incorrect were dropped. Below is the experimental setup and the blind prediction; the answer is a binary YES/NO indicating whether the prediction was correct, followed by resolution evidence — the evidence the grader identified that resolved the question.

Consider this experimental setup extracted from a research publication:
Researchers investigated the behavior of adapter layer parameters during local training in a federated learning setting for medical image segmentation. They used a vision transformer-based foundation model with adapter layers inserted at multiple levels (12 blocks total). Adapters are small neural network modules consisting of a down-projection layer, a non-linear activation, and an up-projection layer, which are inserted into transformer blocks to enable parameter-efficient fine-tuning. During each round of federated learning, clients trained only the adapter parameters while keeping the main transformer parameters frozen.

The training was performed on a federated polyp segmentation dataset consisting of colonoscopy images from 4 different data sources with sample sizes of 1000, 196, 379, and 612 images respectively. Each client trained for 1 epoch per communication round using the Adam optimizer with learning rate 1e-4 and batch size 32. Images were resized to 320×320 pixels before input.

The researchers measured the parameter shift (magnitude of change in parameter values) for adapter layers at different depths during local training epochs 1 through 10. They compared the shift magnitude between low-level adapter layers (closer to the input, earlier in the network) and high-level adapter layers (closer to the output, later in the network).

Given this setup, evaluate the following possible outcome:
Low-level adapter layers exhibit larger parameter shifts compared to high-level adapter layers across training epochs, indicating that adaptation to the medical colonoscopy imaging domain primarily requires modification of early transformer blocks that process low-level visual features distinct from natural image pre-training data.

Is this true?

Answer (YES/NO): NO